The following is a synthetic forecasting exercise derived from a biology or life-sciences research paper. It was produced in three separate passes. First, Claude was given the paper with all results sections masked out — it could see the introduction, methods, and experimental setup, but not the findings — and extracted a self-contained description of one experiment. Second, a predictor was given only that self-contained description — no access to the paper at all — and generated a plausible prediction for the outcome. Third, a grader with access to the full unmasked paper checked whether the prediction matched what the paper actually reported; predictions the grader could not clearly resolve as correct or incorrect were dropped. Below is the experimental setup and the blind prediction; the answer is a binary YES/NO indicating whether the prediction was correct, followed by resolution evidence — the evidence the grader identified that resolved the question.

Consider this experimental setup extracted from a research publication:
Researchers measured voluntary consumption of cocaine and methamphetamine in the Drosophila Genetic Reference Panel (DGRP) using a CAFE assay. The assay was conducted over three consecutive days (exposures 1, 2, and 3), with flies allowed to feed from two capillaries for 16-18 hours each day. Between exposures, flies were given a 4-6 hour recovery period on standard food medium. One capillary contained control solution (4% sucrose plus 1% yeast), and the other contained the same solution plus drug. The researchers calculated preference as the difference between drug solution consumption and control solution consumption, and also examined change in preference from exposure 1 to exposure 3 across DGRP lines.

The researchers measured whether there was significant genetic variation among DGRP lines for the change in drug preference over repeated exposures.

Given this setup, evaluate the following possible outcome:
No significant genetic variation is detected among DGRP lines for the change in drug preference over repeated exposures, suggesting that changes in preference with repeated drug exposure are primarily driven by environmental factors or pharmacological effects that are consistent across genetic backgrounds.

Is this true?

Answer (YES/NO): NO